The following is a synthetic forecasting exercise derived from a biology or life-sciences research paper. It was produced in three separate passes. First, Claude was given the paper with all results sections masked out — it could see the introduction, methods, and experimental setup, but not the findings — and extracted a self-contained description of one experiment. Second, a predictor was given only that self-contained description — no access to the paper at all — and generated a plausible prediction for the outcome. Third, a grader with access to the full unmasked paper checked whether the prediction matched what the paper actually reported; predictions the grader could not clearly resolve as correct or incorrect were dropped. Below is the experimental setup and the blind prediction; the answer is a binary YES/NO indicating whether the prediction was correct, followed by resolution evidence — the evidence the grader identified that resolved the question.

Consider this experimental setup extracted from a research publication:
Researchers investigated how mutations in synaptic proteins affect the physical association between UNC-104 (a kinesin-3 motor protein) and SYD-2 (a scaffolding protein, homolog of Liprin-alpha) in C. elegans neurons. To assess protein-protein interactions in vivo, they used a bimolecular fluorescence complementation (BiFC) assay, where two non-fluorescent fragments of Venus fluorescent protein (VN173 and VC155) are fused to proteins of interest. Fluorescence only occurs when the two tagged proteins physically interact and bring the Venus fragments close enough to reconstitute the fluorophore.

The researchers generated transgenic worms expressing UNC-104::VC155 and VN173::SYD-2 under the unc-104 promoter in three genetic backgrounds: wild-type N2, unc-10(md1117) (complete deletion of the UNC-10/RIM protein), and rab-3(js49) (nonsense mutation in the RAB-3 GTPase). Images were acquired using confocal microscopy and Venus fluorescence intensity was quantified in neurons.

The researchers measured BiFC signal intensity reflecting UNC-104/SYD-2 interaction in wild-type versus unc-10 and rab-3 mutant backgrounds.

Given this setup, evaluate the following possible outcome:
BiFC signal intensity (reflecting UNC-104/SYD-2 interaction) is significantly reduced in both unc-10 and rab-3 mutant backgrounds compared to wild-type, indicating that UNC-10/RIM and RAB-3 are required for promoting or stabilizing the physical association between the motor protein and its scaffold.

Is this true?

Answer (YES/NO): YES